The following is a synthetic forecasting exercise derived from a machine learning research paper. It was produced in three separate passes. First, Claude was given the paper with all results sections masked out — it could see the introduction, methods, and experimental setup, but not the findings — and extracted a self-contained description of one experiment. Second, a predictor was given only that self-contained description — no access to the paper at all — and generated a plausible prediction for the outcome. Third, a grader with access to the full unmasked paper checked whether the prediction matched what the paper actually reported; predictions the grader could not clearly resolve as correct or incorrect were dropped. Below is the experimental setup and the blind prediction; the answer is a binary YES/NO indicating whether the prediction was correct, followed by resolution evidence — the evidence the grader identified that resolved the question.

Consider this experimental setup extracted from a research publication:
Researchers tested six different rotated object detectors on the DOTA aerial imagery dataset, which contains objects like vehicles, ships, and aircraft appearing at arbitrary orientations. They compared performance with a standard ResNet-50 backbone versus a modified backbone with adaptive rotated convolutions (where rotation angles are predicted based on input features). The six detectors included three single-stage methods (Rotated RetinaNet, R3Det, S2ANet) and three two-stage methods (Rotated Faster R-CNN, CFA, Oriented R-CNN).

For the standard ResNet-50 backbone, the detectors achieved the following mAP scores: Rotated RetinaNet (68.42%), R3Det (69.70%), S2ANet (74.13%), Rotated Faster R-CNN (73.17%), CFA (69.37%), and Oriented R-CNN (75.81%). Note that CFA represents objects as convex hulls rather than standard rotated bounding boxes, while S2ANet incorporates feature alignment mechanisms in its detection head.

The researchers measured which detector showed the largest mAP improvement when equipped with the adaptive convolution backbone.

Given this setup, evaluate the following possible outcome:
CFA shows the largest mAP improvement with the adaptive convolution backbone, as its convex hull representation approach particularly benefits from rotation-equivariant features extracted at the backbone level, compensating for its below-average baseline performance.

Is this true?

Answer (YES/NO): YES